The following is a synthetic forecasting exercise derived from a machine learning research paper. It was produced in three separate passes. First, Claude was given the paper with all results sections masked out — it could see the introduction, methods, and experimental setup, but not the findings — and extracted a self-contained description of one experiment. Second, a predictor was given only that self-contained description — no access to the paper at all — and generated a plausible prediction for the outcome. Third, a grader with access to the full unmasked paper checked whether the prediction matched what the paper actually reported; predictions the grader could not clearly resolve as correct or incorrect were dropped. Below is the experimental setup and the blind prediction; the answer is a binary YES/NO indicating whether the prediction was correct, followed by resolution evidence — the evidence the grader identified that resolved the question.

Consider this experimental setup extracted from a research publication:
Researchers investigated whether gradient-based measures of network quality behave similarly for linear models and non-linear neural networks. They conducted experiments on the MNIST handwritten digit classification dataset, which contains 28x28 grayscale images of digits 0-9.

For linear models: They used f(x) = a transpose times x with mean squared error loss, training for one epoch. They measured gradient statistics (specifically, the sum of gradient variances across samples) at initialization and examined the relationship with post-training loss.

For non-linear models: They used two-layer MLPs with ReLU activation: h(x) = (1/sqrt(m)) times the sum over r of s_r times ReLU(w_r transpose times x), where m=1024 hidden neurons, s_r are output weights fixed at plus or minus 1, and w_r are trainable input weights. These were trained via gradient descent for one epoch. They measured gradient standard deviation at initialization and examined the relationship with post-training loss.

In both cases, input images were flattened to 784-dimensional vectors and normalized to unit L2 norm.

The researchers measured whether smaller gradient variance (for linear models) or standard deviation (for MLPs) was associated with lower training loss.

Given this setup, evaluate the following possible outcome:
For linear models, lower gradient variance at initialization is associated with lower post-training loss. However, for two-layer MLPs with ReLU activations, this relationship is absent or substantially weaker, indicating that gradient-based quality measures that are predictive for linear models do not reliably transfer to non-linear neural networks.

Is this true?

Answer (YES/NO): NO